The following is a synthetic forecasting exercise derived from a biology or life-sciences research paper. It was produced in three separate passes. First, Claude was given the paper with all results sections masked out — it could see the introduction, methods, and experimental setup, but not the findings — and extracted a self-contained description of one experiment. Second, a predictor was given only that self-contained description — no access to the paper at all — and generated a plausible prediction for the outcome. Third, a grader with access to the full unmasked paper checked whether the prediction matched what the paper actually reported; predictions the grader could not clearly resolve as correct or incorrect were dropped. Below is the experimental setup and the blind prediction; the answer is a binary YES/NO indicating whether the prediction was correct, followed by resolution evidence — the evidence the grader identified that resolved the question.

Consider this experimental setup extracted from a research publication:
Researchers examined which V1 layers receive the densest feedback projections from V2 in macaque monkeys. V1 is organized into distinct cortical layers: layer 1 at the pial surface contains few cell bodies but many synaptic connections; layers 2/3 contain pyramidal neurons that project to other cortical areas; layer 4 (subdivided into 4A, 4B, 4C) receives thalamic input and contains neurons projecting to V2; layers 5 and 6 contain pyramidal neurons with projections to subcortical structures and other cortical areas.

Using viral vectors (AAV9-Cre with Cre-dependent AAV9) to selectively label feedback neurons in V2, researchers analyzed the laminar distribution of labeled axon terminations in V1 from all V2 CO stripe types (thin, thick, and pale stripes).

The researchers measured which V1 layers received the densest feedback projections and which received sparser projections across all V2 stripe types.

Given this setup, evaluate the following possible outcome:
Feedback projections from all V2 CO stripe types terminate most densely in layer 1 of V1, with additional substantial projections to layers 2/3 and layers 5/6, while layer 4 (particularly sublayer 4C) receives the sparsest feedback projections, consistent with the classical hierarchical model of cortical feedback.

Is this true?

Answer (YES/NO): NO